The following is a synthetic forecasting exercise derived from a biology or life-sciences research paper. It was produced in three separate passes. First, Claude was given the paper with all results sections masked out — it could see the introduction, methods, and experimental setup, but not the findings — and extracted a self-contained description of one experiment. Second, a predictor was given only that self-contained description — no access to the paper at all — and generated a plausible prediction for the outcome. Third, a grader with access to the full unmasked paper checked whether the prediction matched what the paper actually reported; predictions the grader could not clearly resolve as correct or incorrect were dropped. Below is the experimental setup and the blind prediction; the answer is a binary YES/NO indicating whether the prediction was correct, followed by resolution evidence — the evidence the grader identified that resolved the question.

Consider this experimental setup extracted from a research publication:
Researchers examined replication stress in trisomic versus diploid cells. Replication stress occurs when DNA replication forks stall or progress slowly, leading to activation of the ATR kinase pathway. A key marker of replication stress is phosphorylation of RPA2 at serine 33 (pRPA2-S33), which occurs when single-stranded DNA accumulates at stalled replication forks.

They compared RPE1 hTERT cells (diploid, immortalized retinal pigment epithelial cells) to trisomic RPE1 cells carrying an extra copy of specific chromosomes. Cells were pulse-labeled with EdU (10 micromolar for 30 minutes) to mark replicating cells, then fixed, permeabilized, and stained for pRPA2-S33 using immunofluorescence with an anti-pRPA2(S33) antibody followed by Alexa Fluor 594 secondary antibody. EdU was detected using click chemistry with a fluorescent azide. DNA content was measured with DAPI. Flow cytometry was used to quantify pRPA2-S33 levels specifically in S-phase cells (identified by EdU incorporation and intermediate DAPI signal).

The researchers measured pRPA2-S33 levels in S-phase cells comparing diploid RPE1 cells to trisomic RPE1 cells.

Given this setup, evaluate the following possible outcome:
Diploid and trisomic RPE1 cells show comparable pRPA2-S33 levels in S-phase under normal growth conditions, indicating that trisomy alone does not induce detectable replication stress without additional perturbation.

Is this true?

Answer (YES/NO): NO